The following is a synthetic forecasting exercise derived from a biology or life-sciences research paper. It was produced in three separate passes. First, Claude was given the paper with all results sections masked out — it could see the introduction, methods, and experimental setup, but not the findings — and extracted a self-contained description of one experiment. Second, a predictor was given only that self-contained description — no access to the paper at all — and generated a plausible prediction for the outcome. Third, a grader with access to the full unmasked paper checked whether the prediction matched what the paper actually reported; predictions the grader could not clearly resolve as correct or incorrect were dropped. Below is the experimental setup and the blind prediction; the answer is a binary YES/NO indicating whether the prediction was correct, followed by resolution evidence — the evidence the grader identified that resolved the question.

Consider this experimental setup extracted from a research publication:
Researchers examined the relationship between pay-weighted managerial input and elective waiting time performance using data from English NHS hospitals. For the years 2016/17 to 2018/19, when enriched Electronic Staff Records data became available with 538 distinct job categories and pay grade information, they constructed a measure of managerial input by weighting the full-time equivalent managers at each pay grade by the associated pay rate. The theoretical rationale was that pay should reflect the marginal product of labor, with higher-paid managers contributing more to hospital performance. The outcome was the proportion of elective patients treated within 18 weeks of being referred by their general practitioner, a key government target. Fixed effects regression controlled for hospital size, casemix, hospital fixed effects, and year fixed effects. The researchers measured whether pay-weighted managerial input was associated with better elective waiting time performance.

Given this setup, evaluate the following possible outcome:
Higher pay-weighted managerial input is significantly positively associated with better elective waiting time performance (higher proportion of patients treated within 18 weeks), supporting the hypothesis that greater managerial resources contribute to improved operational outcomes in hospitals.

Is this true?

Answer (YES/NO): NO